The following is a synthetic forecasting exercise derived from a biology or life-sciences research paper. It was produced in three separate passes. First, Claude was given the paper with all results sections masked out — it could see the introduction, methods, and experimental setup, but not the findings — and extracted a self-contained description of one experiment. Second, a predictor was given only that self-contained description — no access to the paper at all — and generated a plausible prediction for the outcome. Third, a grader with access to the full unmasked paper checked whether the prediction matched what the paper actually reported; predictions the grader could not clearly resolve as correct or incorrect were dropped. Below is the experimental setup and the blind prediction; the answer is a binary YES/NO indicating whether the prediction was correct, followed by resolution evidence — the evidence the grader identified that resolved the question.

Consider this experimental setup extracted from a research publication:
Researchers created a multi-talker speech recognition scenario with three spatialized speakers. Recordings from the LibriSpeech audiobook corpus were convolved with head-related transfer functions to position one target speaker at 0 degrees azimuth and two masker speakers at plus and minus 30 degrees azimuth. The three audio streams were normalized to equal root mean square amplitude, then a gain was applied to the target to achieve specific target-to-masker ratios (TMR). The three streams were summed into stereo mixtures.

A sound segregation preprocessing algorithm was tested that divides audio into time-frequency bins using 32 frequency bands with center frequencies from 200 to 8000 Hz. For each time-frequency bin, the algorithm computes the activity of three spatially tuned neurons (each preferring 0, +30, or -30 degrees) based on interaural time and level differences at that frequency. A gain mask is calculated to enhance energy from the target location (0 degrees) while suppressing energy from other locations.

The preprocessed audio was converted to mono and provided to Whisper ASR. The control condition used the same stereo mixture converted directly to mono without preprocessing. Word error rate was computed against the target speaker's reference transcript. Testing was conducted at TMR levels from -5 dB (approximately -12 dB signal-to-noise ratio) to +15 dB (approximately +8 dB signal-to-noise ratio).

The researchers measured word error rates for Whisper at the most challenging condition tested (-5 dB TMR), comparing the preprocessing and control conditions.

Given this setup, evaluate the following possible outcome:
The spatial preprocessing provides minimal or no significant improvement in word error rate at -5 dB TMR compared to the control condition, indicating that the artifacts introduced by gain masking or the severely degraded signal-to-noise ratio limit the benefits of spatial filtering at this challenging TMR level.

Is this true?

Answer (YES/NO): NO